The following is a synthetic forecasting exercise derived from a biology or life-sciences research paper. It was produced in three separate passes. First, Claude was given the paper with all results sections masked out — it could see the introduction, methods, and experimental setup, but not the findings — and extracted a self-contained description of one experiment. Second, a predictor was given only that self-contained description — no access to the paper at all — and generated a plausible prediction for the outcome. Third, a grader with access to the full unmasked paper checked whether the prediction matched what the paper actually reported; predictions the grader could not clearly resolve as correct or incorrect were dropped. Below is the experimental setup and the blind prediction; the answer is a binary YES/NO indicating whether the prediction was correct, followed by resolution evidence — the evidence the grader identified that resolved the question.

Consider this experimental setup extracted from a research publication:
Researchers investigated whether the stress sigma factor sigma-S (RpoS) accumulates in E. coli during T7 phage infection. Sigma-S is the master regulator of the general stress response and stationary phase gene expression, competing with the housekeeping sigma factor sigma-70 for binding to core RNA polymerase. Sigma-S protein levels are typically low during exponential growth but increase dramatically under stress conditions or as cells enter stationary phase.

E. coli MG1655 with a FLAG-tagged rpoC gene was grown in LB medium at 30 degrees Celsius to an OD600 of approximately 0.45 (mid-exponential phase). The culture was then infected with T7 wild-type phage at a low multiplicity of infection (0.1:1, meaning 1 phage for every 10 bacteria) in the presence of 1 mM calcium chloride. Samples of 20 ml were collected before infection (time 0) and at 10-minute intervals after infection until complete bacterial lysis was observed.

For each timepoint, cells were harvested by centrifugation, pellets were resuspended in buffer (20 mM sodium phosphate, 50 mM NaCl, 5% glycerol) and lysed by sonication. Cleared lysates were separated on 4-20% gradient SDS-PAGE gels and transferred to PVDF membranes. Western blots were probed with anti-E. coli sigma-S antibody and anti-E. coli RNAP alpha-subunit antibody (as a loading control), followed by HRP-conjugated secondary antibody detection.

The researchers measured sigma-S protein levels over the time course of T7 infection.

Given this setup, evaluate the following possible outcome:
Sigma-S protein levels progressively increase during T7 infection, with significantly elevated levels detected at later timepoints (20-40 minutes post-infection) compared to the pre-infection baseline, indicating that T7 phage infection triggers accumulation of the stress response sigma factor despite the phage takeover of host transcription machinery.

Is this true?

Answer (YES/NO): YES